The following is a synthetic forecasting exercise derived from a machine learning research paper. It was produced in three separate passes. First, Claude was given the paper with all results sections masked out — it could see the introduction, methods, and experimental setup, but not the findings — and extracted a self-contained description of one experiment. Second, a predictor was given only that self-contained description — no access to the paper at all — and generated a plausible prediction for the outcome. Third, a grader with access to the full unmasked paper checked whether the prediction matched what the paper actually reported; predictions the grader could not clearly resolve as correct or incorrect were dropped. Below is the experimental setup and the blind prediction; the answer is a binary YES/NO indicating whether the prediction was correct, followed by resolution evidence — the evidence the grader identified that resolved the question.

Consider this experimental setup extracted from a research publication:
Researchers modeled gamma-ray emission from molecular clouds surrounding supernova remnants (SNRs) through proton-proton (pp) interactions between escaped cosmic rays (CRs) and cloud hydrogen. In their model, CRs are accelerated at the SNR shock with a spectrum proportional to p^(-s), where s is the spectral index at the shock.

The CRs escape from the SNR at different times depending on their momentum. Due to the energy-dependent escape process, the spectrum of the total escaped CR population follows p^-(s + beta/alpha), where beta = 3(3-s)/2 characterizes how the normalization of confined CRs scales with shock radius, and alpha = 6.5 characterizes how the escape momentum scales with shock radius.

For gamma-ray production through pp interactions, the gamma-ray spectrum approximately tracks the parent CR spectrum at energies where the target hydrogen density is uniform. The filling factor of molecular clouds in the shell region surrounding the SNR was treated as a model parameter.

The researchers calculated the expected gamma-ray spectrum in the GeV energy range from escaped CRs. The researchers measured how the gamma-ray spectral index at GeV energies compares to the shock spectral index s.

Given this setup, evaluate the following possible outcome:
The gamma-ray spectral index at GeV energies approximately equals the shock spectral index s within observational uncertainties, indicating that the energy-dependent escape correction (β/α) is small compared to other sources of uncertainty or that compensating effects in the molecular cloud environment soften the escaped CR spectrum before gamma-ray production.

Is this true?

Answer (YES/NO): NO